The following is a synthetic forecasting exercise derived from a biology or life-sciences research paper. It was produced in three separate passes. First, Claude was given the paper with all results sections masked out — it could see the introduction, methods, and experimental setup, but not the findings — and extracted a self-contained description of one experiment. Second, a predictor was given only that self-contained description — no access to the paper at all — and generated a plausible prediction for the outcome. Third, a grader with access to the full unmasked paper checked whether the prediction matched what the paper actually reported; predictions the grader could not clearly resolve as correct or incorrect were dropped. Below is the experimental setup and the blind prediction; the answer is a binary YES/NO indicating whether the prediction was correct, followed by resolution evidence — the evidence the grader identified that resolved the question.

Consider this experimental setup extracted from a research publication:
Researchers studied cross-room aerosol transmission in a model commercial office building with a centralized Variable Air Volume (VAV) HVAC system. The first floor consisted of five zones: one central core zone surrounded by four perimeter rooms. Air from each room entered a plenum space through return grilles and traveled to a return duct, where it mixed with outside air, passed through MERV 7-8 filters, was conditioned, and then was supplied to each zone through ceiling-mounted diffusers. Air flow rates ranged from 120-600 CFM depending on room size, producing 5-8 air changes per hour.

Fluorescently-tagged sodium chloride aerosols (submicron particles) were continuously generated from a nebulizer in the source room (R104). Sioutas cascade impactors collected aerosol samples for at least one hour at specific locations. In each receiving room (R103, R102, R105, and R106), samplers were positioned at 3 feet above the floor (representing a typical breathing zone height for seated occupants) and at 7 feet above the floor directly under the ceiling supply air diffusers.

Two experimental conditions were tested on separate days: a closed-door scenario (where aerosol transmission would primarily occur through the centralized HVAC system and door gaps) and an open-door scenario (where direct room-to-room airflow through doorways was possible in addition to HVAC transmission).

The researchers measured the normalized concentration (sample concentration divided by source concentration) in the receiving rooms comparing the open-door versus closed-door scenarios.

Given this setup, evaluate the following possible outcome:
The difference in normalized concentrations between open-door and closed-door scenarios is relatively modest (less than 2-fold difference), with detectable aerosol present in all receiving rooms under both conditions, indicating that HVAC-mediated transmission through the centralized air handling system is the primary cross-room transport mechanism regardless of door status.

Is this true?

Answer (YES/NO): NO